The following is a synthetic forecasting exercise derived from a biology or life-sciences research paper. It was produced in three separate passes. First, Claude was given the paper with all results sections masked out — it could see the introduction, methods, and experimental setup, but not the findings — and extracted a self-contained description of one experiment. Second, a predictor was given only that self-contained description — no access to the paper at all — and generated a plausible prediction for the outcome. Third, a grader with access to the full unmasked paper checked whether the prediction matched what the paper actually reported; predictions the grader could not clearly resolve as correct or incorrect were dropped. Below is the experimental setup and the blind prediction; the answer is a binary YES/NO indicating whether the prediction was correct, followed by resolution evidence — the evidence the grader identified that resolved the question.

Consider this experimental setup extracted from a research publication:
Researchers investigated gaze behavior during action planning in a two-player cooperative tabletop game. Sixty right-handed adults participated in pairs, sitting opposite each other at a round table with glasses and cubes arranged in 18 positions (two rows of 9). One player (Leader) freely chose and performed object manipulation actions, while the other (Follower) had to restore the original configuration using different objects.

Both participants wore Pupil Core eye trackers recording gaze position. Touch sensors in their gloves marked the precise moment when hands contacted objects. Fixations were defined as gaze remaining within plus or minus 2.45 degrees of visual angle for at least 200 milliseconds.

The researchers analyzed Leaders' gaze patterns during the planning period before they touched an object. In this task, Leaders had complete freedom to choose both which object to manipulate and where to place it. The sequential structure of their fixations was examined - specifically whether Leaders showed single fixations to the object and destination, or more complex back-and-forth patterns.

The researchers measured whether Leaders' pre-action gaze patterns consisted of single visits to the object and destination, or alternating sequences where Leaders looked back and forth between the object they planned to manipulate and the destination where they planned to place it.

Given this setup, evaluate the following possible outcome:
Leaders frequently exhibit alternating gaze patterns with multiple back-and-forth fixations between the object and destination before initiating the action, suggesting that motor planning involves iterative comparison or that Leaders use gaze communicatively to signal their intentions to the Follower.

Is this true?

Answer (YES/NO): YES